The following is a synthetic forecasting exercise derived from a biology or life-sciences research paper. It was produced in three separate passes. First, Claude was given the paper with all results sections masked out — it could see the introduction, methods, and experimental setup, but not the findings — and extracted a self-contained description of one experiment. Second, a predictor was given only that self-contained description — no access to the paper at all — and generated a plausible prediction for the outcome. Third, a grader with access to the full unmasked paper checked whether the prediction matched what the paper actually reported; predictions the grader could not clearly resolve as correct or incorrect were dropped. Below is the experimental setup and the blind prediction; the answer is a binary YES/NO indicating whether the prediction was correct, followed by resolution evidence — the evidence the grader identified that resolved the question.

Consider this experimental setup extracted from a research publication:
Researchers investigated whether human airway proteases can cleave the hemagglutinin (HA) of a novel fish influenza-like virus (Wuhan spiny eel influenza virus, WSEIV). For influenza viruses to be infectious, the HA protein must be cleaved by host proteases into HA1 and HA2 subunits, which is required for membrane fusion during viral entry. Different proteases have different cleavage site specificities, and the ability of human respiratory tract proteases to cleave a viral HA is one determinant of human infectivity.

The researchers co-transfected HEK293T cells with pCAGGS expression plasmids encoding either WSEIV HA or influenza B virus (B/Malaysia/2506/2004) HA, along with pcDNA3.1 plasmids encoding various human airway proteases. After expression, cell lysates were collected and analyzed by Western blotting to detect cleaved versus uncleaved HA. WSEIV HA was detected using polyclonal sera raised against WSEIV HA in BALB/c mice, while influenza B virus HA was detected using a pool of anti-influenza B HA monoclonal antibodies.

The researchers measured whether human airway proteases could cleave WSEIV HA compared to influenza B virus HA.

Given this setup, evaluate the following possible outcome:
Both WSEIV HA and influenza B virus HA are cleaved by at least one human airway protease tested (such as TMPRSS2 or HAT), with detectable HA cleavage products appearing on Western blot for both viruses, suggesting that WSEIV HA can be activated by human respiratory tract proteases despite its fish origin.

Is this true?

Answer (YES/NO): NO